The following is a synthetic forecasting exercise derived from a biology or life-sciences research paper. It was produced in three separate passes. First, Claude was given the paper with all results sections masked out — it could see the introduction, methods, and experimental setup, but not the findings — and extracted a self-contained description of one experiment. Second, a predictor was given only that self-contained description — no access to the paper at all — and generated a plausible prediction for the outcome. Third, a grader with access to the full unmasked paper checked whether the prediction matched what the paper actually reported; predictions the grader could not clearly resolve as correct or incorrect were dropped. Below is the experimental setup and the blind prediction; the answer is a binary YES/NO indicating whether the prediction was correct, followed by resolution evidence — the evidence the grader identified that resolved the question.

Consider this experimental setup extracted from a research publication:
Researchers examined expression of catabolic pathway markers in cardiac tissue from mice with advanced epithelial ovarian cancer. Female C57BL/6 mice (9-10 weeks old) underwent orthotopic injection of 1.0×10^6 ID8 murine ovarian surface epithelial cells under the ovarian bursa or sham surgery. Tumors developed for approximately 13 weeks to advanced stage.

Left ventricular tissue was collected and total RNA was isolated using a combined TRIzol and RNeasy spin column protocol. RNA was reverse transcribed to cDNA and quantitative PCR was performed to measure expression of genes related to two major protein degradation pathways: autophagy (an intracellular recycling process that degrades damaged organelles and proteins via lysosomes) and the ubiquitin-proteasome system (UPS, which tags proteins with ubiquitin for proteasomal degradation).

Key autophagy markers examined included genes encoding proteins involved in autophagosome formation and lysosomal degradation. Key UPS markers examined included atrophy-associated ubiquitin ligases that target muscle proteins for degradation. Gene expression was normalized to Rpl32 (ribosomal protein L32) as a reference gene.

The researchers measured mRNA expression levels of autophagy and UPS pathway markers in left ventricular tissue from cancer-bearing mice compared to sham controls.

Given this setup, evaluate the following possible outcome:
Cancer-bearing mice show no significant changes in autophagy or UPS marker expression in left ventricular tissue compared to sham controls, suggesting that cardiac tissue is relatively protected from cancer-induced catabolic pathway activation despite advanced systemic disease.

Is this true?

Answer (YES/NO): NO